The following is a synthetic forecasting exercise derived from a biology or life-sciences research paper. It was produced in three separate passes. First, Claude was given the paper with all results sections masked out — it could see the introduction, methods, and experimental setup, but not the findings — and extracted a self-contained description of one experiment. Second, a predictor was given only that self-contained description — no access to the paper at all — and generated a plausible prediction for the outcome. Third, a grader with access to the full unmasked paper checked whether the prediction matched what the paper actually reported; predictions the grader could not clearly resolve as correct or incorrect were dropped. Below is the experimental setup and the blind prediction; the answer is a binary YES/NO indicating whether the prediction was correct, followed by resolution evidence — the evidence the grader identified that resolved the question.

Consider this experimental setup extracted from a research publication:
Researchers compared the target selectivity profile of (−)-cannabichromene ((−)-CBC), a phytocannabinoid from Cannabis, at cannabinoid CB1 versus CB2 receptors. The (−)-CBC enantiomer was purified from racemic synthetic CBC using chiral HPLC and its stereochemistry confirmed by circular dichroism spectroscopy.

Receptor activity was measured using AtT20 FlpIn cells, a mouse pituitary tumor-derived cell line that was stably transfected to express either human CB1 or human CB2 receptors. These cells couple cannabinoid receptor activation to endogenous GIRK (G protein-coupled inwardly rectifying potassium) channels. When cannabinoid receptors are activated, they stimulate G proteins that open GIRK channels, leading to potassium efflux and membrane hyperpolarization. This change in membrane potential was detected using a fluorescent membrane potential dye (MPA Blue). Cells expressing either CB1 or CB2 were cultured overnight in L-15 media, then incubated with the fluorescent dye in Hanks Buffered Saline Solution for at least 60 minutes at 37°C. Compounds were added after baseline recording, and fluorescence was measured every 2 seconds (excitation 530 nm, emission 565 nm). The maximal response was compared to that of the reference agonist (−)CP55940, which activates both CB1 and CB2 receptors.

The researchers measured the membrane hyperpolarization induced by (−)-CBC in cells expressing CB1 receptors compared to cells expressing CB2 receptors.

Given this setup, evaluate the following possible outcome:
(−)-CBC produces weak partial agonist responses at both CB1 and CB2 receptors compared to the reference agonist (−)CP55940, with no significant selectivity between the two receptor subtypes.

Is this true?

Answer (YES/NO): NO